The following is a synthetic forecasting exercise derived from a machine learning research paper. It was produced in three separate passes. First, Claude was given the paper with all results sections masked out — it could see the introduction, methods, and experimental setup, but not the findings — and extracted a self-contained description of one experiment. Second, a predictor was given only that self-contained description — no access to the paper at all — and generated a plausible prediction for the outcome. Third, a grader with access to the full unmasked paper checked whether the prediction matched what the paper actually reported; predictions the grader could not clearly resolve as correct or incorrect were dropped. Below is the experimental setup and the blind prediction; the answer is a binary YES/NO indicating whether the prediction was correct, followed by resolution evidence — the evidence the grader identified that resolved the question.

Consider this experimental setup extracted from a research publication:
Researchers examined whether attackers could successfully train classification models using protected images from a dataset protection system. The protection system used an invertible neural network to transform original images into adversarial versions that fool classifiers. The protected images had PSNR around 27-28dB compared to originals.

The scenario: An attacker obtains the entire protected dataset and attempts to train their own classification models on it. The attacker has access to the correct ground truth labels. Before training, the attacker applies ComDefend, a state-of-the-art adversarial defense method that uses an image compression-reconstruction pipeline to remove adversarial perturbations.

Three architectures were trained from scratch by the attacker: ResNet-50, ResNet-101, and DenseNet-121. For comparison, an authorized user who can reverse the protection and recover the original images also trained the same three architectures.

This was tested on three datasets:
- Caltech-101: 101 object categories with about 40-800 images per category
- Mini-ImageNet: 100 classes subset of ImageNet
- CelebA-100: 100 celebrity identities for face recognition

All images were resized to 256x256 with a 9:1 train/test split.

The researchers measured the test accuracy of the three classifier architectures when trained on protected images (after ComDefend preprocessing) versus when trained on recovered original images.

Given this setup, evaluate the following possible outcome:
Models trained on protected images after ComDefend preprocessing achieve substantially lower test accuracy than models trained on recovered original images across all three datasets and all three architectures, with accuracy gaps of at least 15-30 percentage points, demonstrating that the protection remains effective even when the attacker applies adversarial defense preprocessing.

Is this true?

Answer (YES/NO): YES